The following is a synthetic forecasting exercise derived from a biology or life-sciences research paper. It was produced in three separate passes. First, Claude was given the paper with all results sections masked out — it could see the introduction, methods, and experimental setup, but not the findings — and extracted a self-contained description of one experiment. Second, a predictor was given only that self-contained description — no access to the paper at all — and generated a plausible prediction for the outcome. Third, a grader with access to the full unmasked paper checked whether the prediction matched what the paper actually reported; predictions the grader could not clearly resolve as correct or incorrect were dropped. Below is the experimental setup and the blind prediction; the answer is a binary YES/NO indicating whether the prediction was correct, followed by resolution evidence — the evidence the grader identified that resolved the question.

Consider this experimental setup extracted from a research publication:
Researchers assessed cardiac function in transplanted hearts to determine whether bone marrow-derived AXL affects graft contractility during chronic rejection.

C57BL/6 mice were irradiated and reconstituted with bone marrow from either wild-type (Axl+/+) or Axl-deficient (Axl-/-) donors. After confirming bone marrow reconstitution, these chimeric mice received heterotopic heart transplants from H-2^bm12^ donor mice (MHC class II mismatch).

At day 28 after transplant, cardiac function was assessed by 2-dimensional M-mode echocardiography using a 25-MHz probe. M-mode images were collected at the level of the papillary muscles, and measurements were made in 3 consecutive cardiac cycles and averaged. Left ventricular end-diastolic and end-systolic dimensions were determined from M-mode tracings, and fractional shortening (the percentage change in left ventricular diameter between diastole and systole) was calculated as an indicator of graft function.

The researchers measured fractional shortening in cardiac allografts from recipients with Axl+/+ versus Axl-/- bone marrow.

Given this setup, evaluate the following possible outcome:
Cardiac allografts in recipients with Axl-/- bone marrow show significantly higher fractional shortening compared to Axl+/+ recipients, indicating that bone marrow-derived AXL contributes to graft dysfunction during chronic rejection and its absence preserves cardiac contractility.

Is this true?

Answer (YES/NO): YES